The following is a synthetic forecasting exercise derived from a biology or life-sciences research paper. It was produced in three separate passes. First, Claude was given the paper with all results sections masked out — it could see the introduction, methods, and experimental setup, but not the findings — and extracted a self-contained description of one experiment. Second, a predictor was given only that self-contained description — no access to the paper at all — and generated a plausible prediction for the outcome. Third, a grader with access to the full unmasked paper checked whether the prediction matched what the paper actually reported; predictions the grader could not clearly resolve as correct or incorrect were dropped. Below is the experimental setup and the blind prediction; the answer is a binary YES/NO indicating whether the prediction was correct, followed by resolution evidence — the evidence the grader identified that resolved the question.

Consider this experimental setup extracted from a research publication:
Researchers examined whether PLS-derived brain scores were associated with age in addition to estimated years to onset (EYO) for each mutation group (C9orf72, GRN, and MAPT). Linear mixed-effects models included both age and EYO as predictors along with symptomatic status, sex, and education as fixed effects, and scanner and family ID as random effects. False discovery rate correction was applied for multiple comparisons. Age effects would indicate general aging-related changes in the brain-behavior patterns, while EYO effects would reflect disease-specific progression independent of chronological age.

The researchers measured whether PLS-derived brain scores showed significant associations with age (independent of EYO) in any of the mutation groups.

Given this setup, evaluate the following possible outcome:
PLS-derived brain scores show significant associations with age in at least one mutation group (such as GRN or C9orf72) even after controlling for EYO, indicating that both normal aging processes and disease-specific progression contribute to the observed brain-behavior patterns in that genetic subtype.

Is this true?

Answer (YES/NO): YES